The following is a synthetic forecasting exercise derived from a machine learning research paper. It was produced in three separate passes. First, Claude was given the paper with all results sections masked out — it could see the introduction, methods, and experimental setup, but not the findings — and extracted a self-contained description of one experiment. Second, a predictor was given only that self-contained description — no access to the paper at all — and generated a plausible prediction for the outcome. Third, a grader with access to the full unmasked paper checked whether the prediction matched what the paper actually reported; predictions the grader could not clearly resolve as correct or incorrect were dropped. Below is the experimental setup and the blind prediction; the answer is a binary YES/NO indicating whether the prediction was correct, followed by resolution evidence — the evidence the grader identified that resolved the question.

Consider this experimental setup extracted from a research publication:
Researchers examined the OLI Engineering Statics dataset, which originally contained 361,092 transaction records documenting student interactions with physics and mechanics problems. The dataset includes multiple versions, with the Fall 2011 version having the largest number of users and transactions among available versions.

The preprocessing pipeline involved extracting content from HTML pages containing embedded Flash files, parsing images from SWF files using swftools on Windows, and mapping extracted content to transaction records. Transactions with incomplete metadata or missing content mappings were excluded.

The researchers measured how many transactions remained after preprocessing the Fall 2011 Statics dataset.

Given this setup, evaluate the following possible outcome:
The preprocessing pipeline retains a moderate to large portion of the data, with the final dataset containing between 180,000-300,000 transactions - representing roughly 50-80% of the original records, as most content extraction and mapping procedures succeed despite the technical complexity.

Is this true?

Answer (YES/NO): YES